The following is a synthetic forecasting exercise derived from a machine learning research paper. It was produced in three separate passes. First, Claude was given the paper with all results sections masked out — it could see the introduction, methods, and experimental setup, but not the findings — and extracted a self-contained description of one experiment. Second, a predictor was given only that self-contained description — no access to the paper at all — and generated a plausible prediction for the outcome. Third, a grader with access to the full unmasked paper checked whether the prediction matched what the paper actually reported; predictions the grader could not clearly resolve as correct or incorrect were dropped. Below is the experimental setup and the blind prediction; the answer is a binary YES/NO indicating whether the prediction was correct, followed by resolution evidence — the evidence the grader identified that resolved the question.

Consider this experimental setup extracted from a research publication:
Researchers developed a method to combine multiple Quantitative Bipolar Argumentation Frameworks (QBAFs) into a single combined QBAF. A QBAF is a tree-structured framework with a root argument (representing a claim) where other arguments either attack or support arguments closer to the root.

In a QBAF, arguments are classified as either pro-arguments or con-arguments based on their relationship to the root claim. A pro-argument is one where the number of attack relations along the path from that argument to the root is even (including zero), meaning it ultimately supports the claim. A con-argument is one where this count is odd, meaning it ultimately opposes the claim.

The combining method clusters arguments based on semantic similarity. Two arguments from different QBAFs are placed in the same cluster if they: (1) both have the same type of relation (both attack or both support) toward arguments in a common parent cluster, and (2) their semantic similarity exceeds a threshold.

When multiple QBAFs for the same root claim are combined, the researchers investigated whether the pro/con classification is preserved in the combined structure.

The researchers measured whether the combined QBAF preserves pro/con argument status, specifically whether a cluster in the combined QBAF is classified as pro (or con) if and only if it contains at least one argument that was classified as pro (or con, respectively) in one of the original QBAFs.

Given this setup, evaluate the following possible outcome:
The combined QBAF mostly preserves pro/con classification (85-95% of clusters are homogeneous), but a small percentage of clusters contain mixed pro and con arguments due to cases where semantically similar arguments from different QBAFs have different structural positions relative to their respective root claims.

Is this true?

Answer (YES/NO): NO